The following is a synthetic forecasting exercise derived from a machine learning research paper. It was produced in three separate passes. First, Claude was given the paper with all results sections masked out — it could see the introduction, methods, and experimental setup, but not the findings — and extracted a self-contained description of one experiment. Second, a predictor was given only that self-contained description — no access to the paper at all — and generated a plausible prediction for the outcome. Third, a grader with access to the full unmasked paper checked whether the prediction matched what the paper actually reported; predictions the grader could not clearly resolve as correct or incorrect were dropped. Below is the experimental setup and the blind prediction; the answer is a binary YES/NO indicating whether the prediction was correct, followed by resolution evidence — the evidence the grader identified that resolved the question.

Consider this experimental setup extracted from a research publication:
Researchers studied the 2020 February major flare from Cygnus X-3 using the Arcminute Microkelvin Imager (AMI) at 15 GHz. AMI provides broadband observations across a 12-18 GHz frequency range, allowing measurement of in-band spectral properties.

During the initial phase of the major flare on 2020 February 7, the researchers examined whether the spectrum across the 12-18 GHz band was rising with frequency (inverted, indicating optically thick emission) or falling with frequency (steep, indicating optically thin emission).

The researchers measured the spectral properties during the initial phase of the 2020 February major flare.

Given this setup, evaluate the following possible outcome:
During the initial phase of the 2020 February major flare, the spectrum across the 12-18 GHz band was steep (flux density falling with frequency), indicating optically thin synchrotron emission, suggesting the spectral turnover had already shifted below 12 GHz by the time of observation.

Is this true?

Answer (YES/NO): NO